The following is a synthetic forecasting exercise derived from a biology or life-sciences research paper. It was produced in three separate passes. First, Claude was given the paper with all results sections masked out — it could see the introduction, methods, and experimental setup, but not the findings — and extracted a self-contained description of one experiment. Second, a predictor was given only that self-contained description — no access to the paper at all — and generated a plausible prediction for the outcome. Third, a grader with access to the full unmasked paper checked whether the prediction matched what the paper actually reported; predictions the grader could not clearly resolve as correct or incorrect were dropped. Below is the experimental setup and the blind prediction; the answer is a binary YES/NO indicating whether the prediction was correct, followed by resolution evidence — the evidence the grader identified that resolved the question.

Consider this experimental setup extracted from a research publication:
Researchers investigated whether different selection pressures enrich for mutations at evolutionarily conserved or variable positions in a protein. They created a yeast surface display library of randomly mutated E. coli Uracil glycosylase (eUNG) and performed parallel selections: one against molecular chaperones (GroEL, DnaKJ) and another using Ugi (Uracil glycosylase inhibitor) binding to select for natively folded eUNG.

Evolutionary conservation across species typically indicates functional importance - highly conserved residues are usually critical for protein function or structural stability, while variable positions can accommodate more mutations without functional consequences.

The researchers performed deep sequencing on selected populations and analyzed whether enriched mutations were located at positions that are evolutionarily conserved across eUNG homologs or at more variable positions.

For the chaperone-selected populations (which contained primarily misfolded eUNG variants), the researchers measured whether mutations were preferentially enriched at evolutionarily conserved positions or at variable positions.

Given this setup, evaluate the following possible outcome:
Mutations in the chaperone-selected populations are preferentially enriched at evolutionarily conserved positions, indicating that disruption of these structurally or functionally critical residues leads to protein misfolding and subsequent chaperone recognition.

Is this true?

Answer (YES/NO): YES